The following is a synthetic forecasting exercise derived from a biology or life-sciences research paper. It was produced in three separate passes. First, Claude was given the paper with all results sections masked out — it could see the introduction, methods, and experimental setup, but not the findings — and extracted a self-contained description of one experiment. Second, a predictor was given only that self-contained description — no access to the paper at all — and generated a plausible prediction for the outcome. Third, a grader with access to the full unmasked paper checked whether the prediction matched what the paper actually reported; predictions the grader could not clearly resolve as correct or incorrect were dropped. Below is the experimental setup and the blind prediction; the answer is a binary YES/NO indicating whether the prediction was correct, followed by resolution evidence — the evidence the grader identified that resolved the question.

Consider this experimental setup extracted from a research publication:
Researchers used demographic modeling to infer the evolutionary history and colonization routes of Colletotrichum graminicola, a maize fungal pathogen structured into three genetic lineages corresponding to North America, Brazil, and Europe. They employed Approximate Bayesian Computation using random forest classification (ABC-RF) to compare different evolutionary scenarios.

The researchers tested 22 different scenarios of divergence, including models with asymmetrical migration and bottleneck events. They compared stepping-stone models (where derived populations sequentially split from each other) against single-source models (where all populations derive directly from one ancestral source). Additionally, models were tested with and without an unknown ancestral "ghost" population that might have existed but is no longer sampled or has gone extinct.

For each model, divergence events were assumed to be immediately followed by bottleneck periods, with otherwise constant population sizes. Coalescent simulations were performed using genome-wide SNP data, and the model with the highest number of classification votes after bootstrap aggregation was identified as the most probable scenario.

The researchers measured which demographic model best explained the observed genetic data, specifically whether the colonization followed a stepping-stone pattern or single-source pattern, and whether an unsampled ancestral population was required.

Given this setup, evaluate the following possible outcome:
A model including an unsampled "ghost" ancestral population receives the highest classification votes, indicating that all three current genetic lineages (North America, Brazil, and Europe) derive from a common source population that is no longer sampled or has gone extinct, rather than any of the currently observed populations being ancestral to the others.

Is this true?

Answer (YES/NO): NO